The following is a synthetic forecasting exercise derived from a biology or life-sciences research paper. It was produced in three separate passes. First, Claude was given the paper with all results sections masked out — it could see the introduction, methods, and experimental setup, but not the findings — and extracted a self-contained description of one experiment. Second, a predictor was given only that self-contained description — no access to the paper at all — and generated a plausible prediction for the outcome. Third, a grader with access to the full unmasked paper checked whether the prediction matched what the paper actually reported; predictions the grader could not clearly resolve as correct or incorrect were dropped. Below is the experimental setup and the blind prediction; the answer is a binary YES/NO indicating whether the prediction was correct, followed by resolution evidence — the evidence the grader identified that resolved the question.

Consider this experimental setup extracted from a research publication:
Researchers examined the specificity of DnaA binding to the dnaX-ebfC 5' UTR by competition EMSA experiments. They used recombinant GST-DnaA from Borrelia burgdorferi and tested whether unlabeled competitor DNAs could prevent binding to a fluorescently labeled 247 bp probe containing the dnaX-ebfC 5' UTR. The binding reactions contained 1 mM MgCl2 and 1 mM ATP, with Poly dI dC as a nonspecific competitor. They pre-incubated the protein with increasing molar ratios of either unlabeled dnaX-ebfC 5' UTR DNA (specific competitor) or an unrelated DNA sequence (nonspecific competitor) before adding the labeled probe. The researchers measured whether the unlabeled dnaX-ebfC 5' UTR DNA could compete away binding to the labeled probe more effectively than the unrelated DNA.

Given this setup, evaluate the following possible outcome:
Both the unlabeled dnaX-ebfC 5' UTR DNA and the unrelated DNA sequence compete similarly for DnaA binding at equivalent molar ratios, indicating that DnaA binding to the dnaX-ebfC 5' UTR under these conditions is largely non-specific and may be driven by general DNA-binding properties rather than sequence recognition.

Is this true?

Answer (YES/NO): NO